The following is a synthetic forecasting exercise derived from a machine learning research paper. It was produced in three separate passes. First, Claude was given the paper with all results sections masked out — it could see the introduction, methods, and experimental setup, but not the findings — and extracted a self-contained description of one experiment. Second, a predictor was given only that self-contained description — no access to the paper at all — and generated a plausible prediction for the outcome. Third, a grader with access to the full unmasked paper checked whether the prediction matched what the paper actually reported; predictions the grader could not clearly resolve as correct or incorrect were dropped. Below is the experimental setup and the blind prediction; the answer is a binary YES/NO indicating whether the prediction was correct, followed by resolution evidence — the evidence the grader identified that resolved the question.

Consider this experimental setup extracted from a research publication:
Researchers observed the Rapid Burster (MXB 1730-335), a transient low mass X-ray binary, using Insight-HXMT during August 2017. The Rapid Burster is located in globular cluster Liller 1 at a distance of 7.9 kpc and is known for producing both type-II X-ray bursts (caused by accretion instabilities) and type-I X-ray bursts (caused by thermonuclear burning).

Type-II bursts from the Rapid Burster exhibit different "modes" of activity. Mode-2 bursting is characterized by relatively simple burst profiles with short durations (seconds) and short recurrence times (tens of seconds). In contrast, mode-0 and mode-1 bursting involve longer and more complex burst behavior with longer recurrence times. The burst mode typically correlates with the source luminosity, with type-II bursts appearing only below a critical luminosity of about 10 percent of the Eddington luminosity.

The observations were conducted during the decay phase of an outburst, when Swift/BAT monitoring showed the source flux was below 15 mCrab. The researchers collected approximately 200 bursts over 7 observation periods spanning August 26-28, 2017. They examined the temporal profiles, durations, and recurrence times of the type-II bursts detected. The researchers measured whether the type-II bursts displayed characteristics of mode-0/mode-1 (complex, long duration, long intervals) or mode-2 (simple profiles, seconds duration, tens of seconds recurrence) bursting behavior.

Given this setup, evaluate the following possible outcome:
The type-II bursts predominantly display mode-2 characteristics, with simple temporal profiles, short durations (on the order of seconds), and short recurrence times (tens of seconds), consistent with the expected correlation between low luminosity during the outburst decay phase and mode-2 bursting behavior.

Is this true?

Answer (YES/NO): YES